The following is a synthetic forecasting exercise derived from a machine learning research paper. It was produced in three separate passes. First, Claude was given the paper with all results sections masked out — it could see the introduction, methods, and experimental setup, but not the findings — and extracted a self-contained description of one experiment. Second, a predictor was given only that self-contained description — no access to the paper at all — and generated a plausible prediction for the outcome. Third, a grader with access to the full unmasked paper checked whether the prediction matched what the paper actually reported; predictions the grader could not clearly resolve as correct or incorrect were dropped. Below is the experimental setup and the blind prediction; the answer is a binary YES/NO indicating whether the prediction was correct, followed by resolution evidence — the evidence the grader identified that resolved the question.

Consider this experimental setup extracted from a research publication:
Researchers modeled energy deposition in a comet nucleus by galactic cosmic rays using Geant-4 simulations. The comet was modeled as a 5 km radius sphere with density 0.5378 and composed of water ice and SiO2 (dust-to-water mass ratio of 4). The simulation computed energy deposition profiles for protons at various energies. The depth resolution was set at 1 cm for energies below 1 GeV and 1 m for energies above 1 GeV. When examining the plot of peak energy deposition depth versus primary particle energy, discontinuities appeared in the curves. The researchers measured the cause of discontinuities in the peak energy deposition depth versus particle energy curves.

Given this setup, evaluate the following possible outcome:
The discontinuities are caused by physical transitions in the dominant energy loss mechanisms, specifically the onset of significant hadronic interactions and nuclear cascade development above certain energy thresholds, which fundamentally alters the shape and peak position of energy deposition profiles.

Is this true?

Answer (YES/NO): NO